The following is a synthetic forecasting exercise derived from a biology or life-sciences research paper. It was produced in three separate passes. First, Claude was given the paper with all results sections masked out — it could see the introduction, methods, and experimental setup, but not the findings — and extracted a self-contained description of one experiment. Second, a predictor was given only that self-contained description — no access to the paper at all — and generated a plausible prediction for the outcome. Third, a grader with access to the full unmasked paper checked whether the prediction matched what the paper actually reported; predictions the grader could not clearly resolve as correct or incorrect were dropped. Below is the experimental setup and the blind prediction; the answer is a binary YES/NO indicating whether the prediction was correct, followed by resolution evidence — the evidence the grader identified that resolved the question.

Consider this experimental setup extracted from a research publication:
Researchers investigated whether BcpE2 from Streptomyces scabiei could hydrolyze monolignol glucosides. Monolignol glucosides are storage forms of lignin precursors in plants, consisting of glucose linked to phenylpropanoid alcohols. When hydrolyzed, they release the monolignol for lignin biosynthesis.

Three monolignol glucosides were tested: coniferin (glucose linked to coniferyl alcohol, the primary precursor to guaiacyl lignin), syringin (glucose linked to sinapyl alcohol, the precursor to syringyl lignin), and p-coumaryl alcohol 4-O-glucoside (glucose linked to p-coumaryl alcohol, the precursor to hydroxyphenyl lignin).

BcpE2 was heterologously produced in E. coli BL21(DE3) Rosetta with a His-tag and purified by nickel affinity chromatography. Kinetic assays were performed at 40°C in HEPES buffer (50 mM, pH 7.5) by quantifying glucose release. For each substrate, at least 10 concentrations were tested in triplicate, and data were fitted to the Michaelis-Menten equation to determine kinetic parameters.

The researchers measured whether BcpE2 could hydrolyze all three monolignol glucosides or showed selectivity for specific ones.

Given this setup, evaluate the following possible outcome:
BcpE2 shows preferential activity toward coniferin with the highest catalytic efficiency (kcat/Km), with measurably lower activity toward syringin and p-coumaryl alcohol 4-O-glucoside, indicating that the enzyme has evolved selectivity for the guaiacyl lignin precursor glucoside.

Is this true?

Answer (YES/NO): YES